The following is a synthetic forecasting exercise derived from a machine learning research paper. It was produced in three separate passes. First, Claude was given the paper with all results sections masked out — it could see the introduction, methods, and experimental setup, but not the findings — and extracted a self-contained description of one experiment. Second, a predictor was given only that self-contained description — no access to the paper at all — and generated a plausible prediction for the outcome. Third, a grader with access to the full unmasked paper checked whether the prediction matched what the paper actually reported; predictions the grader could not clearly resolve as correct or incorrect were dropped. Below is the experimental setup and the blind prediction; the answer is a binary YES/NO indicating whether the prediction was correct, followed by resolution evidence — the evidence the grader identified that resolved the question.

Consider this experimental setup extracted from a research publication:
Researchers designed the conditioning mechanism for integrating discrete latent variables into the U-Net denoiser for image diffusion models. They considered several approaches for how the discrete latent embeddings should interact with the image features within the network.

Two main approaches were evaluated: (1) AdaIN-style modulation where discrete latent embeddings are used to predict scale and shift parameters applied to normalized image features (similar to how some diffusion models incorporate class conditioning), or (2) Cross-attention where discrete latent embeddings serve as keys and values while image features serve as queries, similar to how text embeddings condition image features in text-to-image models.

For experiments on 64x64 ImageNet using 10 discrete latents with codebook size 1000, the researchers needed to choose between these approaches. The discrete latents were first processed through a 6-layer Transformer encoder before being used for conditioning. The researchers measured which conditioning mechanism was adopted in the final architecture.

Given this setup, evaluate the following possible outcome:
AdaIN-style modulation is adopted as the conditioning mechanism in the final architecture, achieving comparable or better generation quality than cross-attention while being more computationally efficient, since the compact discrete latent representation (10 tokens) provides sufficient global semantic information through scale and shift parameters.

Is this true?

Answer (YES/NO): NO